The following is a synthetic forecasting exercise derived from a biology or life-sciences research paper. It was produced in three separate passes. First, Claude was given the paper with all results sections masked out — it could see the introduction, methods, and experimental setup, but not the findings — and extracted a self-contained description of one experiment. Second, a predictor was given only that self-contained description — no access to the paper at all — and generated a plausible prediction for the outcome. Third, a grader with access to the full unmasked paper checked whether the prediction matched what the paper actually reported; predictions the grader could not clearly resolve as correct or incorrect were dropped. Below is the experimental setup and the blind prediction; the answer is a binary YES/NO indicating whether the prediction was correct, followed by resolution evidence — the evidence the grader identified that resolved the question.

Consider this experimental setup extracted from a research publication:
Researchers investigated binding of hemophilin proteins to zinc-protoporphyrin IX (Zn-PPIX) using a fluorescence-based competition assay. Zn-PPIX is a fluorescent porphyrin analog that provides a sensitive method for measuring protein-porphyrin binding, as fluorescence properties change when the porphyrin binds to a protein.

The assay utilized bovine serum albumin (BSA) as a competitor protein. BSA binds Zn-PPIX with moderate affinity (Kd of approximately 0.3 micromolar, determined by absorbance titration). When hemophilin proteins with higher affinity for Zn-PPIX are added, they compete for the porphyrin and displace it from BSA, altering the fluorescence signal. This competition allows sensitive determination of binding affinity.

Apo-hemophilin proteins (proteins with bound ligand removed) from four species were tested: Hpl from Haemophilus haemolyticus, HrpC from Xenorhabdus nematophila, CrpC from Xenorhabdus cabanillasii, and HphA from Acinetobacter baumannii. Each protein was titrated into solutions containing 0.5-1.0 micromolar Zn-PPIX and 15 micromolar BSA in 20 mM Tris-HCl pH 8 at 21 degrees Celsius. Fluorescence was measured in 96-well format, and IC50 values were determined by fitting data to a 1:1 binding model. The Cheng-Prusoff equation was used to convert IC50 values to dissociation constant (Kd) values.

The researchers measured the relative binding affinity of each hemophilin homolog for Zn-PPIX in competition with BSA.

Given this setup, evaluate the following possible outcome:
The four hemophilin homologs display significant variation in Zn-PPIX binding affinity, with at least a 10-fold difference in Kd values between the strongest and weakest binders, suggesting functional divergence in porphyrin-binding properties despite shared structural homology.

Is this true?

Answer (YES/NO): YES